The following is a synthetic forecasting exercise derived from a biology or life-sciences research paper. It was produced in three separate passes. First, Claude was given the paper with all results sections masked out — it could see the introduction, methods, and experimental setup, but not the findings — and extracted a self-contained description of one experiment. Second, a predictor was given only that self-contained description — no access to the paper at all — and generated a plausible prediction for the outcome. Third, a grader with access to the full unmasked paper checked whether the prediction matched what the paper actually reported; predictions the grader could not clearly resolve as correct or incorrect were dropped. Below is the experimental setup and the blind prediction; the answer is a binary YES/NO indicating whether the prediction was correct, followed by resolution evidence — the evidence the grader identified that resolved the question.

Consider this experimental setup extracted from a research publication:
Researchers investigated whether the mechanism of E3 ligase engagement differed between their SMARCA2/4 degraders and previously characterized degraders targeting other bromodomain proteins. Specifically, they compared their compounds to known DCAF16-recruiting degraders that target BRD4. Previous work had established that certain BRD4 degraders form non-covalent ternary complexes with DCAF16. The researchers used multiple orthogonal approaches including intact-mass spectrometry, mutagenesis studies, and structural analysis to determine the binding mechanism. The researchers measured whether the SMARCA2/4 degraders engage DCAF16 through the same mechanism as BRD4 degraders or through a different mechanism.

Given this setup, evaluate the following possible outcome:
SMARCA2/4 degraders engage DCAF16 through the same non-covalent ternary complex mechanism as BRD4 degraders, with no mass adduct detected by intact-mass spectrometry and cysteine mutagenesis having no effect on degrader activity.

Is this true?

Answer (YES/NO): NO